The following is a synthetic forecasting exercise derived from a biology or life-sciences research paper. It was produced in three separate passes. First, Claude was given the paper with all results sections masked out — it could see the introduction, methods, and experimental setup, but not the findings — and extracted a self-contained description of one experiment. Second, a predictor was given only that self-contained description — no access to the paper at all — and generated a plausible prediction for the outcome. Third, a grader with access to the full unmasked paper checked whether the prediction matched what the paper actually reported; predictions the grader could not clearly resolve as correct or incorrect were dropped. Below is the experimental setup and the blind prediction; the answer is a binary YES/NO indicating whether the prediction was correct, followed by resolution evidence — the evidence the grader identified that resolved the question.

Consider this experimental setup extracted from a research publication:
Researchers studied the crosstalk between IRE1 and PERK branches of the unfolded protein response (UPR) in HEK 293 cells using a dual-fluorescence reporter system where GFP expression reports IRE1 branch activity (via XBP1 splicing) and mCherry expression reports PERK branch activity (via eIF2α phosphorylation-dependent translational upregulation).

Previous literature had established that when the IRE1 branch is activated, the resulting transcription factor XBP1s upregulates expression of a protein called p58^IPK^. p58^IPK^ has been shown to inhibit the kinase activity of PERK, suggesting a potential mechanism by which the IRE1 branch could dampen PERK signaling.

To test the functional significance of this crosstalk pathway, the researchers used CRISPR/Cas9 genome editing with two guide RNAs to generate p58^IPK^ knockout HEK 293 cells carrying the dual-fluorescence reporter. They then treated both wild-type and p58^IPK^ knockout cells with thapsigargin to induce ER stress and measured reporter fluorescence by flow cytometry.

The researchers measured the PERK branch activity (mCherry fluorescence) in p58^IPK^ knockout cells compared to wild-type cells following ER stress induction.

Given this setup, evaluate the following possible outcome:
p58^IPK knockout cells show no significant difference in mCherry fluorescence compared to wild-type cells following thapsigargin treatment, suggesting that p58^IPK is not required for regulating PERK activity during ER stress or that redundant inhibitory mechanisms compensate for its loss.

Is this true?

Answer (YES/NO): NO